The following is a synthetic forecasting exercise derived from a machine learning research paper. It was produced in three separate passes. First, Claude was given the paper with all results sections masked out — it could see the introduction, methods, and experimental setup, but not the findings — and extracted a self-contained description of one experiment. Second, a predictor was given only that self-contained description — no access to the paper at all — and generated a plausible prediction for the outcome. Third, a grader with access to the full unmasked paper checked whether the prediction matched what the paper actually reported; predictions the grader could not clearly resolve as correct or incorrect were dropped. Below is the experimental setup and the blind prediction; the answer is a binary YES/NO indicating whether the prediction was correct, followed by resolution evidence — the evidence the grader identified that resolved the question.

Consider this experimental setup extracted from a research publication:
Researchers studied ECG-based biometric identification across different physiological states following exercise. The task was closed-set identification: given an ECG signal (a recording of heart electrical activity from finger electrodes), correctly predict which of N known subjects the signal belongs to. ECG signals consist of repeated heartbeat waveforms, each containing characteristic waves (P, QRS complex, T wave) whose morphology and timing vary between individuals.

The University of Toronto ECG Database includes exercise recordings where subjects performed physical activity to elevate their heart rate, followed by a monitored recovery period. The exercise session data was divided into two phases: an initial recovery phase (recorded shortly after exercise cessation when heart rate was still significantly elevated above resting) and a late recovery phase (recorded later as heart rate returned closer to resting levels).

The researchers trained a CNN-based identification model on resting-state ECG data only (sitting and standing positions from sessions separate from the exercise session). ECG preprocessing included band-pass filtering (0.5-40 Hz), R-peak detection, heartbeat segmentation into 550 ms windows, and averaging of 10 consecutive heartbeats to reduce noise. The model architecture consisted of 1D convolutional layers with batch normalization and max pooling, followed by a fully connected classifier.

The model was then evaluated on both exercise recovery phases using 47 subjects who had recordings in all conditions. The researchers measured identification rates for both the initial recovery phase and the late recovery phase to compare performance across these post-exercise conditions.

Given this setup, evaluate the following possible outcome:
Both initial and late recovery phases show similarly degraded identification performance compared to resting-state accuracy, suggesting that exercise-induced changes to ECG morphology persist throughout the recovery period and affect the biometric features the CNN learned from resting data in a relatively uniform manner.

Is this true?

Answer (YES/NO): NO